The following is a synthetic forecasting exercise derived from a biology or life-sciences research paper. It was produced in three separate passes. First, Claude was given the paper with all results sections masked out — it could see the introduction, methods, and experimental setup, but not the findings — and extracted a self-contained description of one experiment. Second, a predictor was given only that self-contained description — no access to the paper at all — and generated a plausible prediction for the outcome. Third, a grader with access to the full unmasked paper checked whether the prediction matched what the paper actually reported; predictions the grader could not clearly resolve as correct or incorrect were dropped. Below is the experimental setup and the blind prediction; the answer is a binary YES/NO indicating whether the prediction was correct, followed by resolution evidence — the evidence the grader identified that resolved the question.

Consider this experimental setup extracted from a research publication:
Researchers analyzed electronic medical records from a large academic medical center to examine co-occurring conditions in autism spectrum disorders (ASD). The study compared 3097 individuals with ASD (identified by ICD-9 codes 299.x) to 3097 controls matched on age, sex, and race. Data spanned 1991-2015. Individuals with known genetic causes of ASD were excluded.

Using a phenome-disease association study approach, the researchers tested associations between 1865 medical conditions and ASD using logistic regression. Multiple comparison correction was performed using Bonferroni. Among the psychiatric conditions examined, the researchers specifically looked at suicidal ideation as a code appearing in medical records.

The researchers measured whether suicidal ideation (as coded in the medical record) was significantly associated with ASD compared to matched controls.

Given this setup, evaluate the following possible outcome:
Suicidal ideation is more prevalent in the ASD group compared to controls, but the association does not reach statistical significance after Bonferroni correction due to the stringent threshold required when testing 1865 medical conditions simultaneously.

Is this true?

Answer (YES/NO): NO